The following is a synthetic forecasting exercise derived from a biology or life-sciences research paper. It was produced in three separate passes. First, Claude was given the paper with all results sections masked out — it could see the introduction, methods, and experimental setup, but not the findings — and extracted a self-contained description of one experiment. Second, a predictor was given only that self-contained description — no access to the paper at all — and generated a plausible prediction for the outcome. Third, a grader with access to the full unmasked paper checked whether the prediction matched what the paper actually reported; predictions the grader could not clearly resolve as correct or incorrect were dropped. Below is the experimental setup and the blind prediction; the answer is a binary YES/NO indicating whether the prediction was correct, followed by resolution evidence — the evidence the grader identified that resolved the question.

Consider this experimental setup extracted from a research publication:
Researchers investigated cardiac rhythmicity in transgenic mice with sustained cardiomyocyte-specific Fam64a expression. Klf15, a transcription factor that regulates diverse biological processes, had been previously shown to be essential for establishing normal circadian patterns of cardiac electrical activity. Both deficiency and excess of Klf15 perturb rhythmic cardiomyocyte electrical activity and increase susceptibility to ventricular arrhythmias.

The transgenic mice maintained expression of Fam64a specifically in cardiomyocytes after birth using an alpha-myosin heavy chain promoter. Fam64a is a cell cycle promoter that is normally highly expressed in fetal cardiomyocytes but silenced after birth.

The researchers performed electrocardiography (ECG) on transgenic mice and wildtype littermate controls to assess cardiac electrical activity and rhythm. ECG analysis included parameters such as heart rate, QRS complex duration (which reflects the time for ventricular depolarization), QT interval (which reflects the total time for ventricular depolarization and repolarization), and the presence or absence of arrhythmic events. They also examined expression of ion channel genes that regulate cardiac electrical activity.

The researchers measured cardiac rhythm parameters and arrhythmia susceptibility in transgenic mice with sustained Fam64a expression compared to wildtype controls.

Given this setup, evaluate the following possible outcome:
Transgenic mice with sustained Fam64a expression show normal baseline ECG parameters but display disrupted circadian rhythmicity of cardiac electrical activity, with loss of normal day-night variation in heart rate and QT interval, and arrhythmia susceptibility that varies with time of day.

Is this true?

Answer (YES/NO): NO